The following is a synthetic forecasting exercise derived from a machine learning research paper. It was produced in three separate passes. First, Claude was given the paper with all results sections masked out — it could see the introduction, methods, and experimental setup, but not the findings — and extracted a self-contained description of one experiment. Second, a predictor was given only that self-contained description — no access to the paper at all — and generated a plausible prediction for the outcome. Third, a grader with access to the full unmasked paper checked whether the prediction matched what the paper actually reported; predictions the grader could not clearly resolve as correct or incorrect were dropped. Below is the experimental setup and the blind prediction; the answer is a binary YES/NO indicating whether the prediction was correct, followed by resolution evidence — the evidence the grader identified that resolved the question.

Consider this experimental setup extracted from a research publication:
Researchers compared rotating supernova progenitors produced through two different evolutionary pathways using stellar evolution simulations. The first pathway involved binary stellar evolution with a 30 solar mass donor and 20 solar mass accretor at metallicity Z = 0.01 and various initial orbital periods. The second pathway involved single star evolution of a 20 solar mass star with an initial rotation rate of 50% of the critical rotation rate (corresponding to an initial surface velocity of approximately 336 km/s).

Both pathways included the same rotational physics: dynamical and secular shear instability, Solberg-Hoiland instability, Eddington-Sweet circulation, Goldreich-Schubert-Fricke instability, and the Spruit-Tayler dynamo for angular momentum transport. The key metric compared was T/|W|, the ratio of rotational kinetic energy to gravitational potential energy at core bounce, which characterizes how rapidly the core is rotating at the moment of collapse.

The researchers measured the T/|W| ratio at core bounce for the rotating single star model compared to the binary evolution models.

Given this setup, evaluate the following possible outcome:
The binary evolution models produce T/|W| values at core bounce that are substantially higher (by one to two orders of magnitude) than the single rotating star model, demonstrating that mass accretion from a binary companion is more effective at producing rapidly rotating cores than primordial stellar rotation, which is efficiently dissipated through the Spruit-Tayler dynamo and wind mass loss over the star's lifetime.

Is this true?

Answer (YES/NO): NO